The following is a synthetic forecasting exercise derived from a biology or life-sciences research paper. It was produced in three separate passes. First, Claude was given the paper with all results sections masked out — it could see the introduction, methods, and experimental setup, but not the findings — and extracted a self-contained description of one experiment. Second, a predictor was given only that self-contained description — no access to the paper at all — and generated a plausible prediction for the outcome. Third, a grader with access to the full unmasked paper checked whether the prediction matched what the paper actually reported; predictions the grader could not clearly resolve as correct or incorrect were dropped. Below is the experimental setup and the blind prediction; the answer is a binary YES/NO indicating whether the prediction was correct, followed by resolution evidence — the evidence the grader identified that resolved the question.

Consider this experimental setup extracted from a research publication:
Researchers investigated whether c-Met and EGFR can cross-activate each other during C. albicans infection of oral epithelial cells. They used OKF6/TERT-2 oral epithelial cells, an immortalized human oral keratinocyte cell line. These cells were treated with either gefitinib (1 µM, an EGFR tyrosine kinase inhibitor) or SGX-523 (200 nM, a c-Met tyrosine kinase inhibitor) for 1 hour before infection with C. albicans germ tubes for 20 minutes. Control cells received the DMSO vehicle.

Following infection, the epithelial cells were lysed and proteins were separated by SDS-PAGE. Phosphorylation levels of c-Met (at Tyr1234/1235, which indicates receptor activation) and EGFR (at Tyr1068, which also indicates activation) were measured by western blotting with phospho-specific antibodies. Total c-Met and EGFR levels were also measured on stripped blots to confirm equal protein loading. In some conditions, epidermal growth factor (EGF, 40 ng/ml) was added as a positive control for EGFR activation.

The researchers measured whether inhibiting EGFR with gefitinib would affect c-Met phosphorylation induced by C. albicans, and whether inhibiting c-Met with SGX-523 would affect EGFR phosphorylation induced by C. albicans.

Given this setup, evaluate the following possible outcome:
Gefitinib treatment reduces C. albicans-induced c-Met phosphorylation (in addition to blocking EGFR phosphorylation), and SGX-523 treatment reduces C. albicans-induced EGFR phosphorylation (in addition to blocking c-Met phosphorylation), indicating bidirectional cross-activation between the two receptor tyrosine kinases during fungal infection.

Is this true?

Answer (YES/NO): NO